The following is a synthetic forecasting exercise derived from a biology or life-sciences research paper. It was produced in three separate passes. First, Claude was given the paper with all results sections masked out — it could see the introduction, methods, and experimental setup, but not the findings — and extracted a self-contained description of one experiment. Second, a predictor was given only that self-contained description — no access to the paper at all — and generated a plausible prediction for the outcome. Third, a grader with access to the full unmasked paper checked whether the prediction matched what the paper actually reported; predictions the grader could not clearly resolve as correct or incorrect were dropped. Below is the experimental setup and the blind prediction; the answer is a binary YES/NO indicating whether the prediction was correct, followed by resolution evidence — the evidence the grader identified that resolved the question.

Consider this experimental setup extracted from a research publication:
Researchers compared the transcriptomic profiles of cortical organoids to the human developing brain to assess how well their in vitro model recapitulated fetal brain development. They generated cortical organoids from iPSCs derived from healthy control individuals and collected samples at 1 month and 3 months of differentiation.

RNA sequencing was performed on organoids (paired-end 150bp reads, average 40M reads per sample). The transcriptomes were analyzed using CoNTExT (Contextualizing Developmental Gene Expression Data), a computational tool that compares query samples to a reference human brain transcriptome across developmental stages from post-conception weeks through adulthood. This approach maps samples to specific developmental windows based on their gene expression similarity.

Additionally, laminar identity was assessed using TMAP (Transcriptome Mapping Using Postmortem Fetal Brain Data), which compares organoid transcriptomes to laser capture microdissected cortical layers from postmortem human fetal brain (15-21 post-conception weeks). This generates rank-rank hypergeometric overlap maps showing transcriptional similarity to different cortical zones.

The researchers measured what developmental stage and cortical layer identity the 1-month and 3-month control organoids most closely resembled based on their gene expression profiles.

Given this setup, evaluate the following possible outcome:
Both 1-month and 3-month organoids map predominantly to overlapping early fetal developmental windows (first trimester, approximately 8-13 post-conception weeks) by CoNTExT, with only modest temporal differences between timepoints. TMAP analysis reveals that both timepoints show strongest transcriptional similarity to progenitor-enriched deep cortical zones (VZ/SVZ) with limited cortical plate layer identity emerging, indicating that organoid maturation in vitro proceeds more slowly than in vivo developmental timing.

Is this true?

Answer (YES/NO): NO